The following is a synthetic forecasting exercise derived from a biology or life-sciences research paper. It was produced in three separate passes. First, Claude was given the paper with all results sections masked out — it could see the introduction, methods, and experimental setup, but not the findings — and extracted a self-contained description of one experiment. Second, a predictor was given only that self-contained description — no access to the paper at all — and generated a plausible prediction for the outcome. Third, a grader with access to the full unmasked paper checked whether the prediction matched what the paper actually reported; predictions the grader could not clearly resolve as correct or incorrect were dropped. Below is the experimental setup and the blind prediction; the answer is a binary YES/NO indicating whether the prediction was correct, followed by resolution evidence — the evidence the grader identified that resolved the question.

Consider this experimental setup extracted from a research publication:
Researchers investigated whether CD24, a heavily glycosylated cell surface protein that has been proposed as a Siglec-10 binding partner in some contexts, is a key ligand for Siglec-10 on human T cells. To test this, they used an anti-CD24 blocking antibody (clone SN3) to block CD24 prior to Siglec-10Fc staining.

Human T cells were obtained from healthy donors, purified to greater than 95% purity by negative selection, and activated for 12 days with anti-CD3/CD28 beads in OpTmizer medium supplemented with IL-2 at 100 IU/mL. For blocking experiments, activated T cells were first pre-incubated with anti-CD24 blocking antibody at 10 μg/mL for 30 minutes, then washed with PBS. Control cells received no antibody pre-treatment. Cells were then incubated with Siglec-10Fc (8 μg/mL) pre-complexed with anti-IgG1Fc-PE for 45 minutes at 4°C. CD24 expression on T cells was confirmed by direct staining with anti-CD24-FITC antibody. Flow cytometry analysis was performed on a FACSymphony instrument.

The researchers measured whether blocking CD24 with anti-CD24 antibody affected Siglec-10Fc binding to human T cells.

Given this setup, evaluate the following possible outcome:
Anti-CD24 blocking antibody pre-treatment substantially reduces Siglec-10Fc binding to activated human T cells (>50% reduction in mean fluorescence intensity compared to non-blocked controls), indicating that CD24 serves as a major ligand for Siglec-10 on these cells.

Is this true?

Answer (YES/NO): NO